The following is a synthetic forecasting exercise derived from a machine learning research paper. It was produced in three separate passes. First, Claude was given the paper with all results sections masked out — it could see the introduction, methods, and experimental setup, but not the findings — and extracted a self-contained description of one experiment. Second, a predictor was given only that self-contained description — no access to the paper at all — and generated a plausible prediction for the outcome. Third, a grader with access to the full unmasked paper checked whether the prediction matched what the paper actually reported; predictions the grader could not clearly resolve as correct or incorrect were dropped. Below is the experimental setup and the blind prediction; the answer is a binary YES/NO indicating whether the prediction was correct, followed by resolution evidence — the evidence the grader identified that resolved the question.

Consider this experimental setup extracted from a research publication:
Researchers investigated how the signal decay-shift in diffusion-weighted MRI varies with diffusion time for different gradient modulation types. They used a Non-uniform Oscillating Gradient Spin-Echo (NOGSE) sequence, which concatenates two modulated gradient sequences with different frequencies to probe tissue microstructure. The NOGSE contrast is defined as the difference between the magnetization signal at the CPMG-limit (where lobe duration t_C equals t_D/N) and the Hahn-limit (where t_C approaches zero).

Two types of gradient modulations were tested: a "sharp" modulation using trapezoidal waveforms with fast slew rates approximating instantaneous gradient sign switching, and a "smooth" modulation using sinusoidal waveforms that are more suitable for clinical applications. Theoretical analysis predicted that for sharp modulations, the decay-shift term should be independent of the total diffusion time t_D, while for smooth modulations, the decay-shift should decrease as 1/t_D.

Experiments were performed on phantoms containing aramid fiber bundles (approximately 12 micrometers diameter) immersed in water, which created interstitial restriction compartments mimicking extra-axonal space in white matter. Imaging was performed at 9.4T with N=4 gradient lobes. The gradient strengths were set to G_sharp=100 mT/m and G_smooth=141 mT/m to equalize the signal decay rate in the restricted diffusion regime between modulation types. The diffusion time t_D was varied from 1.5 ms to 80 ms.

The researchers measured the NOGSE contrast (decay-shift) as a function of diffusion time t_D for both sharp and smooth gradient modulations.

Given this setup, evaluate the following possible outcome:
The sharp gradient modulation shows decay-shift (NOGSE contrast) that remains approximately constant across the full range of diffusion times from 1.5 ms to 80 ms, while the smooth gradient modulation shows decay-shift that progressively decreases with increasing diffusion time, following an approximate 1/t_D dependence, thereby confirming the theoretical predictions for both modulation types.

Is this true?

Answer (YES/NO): NO